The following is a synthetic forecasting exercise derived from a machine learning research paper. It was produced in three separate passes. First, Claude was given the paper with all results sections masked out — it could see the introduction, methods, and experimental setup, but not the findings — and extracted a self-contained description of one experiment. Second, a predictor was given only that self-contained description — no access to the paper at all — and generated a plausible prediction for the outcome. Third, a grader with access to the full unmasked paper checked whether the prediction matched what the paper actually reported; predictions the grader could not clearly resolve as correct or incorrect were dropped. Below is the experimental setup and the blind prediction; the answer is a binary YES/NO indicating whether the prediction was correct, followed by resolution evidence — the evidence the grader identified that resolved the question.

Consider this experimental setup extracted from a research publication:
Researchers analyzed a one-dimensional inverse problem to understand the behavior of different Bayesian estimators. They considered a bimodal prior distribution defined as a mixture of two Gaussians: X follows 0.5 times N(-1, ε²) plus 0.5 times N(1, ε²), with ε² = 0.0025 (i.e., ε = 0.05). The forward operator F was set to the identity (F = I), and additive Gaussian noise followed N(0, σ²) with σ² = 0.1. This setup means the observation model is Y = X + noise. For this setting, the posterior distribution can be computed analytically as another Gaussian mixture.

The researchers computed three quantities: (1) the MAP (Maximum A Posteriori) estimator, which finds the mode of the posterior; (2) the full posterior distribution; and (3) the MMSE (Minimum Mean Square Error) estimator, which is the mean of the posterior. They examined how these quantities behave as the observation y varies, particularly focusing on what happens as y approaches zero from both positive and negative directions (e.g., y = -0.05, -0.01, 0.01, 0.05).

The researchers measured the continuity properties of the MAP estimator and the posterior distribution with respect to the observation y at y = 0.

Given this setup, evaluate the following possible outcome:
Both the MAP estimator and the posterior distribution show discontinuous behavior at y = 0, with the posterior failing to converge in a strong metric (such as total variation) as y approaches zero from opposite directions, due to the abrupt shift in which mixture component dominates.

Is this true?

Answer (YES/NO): NO